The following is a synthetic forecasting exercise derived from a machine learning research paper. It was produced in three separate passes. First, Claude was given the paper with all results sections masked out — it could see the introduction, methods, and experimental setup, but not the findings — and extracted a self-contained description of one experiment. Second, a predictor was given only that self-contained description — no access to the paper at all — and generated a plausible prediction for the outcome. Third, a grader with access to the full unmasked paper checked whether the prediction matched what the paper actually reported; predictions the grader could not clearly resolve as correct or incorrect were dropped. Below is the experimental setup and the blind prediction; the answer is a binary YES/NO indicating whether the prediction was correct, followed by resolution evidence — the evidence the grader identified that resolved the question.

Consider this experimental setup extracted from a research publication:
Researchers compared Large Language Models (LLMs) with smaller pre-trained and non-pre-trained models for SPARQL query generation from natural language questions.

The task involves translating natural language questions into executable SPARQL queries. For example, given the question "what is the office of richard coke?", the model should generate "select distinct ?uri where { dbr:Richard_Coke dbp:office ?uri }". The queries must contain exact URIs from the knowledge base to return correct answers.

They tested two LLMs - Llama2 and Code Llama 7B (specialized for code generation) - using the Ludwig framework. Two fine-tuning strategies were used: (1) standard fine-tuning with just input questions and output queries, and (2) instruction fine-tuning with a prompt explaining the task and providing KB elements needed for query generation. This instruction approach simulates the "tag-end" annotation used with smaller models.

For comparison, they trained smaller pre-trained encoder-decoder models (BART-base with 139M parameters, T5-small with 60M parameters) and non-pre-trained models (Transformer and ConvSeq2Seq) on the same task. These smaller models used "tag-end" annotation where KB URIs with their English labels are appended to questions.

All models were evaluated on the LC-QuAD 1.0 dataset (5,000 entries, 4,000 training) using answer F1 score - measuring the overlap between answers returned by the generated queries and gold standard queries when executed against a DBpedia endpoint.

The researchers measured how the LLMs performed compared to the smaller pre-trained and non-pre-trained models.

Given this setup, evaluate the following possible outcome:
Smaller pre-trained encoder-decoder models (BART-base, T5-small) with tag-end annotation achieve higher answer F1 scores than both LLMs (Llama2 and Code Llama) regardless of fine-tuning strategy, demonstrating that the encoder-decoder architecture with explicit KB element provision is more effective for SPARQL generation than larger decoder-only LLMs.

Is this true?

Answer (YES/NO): YES